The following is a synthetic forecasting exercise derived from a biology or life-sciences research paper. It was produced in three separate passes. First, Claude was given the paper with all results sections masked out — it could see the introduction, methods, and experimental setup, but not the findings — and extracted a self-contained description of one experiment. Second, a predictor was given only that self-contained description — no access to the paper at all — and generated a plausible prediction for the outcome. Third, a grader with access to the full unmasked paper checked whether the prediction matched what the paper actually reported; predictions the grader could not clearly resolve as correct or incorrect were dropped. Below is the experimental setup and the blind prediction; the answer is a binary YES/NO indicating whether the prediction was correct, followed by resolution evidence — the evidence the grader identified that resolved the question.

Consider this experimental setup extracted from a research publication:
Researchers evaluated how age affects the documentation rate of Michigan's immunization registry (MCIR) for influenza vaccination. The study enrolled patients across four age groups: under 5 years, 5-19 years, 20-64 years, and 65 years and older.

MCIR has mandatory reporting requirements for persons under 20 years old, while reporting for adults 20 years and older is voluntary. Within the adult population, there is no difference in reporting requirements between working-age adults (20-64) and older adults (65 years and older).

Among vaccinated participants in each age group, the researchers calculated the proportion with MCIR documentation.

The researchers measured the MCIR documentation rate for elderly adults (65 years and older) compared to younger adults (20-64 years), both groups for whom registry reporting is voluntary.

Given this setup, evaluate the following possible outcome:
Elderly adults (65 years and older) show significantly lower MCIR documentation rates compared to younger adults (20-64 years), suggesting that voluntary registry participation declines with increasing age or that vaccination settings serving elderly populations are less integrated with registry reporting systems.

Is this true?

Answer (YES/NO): NO